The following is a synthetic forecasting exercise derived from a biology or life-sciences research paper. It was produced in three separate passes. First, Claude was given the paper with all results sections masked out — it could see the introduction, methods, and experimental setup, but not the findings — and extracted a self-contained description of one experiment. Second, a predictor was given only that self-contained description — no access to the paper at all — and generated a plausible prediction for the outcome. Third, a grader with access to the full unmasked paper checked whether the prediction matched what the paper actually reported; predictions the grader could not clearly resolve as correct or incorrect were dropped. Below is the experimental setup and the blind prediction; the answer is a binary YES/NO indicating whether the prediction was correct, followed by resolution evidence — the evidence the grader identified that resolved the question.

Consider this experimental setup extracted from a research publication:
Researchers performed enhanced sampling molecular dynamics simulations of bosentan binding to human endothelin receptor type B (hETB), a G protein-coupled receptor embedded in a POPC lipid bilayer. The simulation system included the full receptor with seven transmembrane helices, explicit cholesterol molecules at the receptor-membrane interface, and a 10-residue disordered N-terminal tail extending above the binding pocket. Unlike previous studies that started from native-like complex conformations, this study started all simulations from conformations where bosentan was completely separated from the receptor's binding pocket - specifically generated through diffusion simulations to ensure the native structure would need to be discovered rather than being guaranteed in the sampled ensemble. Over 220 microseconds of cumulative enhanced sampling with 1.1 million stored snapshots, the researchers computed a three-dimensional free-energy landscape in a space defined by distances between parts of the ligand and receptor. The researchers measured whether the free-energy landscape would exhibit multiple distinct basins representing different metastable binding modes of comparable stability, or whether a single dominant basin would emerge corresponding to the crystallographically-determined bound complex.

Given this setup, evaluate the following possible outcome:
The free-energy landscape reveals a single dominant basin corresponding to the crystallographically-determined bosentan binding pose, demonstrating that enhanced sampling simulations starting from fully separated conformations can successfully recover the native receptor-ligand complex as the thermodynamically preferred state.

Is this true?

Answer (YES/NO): YES